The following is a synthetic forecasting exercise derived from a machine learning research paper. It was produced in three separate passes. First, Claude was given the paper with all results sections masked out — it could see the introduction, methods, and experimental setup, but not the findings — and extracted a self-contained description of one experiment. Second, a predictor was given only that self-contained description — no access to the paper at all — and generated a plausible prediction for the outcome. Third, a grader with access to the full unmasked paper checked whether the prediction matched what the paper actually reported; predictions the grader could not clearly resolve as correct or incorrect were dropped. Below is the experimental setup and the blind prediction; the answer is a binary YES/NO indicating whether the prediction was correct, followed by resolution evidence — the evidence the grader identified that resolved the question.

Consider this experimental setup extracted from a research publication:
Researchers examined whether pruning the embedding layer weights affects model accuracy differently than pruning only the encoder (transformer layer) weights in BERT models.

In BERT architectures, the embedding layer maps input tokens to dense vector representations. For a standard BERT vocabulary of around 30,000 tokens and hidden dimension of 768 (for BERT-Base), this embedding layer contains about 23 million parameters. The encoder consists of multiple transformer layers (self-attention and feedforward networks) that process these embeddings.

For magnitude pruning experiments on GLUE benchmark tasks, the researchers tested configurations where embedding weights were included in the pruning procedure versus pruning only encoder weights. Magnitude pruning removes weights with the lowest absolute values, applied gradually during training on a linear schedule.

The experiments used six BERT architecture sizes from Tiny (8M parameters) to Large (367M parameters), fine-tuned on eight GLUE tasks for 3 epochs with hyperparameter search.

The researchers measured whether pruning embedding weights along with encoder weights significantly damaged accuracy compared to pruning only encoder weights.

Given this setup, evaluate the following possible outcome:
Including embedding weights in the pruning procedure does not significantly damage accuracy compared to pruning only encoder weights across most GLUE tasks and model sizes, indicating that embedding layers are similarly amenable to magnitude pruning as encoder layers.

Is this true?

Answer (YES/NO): NO